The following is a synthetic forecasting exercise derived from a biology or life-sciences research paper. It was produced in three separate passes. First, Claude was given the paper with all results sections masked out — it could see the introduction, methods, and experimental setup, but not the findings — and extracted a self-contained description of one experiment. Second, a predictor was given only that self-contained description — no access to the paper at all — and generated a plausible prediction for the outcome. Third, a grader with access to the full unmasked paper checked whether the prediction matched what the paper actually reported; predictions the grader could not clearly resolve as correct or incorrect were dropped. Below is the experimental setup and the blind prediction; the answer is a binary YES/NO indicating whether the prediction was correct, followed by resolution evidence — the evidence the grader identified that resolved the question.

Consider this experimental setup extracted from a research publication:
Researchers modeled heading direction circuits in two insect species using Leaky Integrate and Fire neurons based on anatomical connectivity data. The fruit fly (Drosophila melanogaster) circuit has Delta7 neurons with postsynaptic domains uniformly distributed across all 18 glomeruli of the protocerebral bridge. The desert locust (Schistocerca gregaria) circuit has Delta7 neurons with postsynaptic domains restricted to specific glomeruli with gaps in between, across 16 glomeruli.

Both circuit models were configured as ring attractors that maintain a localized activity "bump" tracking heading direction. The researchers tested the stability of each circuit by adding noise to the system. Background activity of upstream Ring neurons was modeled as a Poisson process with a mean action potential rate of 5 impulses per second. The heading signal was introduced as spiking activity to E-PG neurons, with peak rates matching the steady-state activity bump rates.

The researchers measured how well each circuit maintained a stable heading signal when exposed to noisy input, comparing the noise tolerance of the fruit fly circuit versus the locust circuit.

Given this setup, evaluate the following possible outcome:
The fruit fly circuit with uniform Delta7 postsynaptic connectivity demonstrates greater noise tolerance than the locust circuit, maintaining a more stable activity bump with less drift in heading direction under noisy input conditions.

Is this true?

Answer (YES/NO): NO